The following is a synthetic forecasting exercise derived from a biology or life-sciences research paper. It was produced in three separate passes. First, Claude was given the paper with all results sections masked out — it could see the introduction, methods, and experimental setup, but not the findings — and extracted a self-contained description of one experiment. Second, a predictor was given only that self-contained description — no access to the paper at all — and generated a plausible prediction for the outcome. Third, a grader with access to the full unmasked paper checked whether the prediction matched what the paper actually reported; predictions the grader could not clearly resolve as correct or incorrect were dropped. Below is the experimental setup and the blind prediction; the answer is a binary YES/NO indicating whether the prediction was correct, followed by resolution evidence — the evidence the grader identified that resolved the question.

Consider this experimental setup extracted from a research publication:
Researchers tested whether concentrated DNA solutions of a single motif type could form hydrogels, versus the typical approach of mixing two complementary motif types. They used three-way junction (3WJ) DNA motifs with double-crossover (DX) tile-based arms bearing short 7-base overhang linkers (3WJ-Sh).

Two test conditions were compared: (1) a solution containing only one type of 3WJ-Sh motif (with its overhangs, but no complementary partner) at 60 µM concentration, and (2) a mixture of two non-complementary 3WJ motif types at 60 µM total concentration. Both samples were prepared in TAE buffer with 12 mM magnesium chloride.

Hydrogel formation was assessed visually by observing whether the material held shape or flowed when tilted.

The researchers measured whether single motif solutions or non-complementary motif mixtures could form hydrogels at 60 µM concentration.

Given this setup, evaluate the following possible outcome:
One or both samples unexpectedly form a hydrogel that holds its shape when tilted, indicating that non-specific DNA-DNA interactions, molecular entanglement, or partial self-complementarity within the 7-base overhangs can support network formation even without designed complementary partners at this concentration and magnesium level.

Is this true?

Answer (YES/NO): NO